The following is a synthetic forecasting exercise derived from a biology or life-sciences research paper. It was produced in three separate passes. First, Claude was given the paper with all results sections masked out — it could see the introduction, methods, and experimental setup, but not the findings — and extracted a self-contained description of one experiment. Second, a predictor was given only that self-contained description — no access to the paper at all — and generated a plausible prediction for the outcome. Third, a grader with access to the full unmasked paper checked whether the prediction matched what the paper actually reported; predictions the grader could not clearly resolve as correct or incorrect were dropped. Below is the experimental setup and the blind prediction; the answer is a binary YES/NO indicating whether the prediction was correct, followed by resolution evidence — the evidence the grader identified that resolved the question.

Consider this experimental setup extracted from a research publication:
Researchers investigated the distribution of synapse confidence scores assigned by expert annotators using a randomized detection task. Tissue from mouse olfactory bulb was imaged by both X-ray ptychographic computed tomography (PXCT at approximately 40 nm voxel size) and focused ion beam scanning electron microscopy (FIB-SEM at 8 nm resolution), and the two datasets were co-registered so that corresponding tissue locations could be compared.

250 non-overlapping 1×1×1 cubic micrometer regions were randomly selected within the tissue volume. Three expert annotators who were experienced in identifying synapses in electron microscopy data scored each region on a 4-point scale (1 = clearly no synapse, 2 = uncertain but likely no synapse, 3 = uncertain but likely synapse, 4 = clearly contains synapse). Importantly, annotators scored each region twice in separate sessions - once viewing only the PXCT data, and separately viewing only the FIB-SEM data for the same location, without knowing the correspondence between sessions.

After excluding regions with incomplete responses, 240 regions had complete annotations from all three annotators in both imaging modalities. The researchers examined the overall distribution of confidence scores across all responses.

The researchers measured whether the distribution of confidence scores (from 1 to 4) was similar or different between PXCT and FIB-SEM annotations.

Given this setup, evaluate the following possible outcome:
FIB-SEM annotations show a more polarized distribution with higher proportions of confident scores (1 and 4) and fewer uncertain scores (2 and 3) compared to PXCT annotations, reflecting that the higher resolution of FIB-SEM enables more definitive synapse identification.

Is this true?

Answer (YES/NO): NO